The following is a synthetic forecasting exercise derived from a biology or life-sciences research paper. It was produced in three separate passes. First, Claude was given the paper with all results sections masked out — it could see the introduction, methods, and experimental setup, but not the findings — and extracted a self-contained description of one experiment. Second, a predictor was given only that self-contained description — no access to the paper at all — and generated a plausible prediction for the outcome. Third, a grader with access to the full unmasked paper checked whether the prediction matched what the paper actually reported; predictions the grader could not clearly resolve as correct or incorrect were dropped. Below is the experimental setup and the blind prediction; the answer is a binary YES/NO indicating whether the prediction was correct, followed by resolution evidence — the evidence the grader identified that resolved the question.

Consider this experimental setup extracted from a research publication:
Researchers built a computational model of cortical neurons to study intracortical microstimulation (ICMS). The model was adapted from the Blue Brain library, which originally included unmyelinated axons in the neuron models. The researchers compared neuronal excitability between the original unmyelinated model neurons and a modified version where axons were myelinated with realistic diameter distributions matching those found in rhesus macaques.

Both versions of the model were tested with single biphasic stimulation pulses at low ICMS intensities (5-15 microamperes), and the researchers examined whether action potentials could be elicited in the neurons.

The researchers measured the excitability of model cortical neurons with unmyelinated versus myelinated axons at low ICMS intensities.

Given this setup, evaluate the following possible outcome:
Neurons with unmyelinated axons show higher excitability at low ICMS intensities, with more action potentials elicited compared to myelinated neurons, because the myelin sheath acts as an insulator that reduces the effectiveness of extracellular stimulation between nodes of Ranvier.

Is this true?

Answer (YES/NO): NO